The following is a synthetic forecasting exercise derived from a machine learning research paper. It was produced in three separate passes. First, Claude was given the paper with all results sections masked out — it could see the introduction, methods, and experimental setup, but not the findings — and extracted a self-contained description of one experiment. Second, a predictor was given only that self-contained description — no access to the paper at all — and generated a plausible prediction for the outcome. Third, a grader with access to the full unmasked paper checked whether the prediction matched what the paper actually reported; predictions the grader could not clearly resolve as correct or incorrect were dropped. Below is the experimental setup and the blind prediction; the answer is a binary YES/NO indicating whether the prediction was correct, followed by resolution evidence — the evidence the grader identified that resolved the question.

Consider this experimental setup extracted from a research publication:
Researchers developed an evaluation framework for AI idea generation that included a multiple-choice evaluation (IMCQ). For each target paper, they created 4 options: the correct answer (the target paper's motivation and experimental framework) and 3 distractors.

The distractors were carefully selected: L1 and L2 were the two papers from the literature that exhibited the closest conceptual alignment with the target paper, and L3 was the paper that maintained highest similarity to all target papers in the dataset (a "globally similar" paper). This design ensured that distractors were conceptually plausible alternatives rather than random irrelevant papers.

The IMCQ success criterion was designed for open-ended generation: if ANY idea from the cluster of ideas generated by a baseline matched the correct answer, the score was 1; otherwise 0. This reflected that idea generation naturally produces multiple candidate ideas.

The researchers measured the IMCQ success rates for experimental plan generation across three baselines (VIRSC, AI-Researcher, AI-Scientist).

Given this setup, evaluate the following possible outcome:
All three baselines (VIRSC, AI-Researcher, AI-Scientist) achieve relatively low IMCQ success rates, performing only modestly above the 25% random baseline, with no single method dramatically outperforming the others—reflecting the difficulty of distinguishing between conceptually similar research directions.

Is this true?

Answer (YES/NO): NO